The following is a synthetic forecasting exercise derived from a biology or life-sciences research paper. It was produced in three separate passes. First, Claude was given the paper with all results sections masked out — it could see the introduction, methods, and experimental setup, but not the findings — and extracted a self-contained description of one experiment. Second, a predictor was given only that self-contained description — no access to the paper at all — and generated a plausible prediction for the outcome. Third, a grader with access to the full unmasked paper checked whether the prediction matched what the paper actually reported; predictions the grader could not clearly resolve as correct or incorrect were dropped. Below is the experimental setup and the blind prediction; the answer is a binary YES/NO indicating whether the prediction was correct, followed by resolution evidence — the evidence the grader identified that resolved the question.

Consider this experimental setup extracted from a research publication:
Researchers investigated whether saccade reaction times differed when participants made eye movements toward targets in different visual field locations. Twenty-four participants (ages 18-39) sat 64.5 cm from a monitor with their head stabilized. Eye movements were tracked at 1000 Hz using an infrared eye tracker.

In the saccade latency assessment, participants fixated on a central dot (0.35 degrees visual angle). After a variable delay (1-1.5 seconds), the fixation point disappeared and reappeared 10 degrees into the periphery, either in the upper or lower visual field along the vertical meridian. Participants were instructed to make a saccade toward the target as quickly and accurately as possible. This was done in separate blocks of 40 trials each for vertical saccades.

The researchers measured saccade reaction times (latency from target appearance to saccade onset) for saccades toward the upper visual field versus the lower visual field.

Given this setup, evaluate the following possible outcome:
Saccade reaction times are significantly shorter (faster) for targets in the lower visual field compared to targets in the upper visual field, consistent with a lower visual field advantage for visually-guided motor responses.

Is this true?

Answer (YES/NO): NO